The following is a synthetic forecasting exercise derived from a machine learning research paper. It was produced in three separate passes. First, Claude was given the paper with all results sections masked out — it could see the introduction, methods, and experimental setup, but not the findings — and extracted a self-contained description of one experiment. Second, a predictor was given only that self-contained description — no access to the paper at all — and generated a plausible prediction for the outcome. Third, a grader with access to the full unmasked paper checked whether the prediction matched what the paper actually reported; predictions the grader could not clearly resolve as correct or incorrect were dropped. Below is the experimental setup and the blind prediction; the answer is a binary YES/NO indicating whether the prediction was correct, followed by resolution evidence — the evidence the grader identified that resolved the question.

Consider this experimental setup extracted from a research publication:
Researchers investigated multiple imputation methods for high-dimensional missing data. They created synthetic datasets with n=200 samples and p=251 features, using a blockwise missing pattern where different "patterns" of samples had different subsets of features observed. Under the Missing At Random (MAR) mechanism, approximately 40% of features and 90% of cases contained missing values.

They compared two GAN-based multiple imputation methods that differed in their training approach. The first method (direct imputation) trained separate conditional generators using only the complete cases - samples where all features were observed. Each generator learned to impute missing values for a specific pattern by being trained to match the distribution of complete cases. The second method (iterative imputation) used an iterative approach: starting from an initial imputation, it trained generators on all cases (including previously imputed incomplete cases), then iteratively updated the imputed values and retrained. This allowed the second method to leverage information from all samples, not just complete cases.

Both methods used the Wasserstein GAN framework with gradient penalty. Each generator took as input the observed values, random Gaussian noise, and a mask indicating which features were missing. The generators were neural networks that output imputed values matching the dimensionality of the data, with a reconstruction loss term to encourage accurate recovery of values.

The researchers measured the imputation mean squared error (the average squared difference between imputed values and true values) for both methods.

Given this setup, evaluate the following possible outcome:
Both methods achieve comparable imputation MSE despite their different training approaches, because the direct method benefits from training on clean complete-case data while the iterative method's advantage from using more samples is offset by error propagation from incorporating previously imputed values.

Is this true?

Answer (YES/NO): NO